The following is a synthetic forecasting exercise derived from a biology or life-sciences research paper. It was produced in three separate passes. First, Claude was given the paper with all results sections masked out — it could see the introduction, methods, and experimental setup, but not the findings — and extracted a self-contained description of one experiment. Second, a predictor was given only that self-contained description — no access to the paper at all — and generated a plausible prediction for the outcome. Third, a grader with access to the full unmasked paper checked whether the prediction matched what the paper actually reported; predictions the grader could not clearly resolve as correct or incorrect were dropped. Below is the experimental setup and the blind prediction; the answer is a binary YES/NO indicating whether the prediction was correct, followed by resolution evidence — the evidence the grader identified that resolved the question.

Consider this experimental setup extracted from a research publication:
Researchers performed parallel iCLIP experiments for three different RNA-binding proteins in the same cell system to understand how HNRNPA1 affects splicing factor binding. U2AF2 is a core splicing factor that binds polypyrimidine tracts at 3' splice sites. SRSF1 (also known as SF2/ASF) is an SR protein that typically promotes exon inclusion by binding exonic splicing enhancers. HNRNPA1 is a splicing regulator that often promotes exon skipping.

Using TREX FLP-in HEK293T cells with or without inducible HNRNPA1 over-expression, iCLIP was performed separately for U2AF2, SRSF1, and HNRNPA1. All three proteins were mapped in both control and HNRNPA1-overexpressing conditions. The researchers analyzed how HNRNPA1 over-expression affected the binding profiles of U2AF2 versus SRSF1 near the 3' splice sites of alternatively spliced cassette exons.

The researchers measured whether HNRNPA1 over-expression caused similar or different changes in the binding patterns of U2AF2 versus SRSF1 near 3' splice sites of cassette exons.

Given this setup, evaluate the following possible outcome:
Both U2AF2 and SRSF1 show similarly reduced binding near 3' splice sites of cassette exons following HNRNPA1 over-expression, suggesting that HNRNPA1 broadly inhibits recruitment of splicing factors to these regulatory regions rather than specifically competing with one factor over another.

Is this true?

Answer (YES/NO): NO